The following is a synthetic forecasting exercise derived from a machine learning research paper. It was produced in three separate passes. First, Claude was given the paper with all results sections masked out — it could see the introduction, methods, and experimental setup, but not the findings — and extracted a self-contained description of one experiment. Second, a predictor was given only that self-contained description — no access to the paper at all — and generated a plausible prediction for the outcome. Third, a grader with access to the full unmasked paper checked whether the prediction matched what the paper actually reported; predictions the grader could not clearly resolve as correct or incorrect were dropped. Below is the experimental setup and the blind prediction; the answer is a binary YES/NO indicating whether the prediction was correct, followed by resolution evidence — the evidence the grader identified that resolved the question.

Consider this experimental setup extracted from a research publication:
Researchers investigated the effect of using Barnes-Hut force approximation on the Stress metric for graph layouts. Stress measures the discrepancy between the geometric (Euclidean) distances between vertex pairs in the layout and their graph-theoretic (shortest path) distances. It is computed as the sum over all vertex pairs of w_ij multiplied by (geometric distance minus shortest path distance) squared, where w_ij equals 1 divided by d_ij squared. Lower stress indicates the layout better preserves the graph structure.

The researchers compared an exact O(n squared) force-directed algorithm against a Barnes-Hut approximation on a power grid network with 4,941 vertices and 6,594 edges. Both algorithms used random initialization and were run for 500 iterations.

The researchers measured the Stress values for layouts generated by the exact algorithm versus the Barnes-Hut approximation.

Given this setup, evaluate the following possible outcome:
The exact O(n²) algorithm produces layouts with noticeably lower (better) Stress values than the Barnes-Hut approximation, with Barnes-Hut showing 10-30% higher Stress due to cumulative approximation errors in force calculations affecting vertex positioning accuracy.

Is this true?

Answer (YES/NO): YES